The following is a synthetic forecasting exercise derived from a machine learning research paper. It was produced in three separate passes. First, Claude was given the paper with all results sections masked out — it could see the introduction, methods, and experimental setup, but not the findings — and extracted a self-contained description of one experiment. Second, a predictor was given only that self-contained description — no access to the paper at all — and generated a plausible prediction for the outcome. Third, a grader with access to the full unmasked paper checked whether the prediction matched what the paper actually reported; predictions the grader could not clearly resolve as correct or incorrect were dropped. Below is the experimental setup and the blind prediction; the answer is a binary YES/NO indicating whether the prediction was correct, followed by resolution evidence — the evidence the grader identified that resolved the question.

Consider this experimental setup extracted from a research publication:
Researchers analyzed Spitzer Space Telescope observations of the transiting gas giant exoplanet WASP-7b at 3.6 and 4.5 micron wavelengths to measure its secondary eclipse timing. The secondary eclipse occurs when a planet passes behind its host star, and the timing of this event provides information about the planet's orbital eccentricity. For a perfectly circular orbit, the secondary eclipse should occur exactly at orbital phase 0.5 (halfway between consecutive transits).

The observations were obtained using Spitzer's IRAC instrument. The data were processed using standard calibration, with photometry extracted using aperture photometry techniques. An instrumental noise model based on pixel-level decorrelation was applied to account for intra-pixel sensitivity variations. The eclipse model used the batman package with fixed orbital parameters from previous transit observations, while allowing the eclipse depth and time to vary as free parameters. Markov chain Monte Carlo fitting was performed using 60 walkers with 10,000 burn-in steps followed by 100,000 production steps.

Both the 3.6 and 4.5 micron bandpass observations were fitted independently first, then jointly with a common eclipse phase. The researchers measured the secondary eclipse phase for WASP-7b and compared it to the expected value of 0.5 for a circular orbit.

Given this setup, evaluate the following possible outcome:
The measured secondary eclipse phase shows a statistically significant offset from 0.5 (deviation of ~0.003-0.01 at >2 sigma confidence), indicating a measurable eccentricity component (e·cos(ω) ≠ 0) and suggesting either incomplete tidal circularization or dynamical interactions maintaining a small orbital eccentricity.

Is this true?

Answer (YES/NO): NO